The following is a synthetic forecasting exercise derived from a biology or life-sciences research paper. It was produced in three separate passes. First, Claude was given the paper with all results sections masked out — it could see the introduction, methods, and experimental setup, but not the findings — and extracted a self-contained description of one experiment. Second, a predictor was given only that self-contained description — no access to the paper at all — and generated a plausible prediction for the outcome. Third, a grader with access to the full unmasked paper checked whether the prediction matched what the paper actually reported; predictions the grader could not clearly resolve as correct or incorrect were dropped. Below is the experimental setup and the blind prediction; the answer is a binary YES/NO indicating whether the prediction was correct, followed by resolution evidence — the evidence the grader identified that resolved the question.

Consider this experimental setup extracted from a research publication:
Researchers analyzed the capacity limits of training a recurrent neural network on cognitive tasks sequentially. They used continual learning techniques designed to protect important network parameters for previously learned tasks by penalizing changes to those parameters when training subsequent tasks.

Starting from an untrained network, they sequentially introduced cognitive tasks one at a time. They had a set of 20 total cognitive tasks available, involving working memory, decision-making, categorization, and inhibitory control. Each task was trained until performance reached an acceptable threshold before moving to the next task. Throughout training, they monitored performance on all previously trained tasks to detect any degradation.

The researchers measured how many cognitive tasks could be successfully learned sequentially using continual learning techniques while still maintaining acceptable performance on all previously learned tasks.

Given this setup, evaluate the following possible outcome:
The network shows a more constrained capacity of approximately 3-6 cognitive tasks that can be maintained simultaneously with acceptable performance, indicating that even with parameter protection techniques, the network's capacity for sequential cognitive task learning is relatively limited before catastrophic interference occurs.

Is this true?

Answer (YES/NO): NO